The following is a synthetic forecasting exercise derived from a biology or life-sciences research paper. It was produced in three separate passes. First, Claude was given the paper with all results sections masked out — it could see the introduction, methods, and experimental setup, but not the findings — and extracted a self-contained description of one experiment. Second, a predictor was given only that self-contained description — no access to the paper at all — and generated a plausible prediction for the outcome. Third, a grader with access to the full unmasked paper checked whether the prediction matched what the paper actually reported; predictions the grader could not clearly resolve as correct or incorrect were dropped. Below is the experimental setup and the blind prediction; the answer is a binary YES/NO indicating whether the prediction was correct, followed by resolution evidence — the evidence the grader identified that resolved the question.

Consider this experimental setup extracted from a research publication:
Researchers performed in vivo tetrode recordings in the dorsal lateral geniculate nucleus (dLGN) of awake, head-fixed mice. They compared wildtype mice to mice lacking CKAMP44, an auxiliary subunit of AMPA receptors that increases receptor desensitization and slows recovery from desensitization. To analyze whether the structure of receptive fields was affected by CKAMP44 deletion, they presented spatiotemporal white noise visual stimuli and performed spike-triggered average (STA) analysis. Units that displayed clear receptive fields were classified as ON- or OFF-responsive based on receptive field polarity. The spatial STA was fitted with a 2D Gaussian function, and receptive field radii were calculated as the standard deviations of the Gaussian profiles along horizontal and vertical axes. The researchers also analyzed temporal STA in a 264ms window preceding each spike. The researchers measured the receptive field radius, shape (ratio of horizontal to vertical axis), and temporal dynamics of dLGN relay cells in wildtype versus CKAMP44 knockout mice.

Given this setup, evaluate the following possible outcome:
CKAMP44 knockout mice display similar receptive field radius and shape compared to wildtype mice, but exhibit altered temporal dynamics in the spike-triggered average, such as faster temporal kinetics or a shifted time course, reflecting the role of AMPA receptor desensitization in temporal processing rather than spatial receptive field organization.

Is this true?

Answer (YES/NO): NO